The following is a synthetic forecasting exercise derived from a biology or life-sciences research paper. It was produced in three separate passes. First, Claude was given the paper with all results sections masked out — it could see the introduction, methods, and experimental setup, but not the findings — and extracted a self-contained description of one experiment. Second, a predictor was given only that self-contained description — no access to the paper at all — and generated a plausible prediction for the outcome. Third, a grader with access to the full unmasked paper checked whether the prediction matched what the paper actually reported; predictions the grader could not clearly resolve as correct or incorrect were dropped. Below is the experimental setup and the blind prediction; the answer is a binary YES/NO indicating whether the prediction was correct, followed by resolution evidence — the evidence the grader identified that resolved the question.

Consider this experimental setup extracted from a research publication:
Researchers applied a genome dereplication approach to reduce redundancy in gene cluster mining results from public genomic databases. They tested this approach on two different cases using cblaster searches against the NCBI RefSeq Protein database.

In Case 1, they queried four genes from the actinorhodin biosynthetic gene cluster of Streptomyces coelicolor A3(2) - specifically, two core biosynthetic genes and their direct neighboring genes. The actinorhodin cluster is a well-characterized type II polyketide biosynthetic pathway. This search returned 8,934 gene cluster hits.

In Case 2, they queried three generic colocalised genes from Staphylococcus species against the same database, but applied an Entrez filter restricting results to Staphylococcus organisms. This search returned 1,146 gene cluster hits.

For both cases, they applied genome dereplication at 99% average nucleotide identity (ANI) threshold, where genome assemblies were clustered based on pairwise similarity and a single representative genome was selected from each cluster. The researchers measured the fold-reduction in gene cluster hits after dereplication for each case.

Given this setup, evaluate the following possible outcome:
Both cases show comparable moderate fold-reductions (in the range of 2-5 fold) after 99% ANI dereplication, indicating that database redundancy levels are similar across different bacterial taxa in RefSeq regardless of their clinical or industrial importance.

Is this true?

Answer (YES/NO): NO